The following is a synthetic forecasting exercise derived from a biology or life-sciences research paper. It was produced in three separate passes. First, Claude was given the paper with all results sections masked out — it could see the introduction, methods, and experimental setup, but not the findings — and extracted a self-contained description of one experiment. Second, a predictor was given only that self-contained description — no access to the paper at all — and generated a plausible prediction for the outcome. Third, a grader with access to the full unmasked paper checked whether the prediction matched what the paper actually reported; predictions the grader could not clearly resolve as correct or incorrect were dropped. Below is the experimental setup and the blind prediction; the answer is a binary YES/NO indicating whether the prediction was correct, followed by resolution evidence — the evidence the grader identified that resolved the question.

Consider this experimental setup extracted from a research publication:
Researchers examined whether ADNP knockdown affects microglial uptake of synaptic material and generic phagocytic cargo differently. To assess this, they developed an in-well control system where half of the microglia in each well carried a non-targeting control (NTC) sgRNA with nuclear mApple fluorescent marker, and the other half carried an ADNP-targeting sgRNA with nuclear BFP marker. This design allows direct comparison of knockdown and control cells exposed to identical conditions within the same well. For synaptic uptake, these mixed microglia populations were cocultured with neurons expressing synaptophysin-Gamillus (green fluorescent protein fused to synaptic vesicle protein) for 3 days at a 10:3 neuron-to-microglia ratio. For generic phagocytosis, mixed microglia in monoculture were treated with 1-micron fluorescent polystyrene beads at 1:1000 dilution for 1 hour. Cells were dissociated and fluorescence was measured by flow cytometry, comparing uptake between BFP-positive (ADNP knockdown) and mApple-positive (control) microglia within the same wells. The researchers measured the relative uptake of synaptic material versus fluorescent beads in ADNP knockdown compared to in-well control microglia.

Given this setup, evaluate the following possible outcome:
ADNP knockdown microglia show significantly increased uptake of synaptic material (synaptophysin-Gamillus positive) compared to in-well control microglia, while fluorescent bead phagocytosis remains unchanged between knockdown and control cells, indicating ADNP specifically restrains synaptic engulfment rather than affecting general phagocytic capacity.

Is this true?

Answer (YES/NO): YES